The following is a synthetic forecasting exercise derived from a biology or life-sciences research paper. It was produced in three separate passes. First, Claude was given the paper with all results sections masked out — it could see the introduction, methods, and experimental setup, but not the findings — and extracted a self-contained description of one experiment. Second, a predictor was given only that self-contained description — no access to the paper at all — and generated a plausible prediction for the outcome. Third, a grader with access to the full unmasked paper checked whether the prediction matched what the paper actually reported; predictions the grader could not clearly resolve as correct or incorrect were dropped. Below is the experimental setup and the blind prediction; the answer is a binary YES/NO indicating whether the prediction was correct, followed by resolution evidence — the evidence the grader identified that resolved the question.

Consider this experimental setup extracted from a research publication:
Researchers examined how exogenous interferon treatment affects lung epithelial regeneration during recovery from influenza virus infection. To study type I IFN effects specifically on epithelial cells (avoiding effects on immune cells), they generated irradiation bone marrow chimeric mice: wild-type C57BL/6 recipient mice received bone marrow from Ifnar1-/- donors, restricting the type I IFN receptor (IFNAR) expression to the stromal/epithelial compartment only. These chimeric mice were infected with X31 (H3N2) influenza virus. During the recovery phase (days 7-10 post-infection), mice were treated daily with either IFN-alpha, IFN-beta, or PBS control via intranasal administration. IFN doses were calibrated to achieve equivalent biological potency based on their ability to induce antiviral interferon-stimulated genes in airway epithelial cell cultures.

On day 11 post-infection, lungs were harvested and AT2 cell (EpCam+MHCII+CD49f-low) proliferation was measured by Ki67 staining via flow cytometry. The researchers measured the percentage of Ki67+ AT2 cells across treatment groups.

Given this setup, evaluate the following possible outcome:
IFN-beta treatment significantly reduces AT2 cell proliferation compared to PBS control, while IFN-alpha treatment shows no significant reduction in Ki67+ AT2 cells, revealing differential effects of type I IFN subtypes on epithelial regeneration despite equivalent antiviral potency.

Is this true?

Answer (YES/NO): NO